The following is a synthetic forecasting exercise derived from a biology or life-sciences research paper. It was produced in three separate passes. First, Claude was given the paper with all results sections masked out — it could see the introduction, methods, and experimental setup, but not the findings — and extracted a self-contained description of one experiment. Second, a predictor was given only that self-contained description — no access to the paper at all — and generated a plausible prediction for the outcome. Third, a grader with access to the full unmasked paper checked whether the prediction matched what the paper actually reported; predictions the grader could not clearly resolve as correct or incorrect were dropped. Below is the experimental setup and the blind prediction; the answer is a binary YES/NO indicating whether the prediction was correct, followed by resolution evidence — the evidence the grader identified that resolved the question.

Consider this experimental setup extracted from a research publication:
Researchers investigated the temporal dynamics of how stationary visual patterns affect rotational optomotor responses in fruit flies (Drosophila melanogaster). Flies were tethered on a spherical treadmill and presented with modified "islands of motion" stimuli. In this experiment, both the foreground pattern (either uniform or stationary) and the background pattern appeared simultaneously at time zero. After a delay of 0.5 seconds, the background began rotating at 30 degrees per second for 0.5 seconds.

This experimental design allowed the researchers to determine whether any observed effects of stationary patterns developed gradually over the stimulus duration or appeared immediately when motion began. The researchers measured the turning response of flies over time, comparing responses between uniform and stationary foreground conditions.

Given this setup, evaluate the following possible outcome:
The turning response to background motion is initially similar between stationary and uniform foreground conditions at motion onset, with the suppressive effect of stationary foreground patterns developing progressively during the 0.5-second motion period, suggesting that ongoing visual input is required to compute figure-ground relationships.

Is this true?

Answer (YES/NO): NO